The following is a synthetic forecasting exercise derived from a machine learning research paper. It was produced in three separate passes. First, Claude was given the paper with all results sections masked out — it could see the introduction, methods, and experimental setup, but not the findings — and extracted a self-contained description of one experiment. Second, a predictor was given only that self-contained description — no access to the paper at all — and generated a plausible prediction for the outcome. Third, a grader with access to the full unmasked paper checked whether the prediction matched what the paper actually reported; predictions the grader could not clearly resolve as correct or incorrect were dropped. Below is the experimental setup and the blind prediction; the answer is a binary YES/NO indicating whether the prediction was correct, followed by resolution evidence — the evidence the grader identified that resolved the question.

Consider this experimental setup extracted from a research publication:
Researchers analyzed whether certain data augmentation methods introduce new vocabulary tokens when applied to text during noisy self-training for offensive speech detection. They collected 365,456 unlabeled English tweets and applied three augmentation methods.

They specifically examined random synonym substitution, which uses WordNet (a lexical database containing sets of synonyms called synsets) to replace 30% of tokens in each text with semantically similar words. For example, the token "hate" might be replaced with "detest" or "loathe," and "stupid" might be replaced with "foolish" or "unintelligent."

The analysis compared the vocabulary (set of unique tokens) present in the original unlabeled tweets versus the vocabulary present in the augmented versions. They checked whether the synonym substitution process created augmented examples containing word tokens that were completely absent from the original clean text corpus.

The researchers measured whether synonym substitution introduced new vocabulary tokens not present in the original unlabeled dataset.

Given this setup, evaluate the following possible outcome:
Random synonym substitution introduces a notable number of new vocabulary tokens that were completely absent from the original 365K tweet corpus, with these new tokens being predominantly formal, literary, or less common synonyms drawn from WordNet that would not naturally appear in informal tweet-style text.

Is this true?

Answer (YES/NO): NO